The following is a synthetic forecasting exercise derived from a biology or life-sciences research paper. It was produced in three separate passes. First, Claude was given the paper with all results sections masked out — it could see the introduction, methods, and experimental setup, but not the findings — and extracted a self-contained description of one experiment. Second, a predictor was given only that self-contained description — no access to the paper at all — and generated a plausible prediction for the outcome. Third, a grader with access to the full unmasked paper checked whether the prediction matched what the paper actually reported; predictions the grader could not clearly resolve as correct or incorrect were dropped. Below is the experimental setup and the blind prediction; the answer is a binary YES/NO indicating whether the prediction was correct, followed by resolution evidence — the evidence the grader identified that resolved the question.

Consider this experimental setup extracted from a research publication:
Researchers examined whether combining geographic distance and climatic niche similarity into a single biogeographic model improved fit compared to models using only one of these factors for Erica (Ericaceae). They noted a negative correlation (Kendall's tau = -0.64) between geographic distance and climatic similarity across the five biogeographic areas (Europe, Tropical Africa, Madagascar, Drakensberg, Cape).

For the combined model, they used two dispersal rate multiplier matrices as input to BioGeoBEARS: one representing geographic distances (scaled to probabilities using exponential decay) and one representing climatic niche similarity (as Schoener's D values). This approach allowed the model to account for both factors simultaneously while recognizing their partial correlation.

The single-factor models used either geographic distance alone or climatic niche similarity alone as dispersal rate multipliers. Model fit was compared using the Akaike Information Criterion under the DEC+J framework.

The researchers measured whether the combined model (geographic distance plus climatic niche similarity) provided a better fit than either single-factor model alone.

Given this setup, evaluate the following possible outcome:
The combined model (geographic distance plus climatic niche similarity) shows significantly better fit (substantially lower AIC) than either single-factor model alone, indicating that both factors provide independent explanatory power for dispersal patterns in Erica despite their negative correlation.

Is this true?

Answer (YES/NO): NO